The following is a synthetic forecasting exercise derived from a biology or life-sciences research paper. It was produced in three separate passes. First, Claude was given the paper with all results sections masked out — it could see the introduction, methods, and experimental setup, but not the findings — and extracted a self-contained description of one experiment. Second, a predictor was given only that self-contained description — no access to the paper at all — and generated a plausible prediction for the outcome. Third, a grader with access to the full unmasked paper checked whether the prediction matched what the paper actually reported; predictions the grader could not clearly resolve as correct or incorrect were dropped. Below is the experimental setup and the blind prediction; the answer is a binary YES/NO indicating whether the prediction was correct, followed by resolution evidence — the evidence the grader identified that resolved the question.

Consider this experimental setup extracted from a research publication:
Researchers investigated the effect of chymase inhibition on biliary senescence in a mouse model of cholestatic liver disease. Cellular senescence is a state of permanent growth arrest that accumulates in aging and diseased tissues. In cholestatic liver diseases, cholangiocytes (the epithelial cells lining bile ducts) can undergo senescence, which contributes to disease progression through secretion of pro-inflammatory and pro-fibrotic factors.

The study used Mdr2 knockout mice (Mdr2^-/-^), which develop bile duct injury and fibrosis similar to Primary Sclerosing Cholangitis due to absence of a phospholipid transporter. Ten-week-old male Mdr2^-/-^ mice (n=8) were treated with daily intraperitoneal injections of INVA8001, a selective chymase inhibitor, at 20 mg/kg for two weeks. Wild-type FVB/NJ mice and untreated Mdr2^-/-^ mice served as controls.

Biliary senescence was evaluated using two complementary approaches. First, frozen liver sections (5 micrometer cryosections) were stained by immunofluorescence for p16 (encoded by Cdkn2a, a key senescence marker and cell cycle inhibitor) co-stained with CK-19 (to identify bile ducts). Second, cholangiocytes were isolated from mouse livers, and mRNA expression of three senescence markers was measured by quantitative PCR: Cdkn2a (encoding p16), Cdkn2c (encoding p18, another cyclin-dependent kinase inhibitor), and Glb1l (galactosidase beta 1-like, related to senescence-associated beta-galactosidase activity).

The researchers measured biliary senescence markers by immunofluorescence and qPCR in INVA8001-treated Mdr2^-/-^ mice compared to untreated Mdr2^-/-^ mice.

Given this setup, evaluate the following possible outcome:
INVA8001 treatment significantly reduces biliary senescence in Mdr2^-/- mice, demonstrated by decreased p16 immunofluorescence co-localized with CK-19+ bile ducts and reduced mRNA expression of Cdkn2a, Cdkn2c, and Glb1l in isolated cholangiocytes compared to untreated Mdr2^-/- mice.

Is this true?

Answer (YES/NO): YES